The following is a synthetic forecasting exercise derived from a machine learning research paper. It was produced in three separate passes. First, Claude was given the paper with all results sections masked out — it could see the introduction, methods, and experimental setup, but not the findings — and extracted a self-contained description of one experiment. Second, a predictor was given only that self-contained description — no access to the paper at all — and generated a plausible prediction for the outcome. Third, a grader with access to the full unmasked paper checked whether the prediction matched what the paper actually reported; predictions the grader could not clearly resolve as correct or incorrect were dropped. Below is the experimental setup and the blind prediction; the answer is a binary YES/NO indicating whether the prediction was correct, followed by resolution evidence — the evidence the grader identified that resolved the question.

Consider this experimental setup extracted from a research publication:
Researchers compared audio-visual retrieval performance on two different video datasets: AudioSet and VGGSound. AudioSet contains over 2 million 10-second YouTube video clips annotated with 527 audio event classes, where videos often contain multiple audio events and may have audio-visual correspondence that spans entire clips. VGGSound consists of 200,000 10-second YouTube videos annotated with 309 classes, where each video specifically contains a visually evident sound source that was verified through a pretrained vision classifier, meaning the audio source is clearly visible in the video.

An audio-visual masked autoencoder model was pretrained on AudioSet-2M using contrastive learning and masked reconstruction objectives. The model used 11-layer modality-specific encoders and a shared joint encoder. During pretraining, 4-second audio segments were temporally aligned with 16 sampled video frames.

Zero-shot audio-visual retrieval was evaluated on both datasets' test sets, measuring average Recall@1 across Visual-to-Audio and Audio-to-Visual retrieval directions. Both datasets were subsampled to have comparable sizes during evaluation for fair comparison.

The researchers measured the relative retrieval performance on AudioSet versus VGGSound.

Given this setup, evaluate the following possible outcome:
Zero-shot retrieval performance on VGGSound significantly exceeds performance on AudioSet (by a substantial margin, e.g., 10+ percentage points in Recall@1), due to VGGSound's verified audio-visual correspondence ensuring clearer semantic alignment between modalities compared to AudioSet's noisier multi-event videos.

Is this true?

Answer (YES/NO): NO